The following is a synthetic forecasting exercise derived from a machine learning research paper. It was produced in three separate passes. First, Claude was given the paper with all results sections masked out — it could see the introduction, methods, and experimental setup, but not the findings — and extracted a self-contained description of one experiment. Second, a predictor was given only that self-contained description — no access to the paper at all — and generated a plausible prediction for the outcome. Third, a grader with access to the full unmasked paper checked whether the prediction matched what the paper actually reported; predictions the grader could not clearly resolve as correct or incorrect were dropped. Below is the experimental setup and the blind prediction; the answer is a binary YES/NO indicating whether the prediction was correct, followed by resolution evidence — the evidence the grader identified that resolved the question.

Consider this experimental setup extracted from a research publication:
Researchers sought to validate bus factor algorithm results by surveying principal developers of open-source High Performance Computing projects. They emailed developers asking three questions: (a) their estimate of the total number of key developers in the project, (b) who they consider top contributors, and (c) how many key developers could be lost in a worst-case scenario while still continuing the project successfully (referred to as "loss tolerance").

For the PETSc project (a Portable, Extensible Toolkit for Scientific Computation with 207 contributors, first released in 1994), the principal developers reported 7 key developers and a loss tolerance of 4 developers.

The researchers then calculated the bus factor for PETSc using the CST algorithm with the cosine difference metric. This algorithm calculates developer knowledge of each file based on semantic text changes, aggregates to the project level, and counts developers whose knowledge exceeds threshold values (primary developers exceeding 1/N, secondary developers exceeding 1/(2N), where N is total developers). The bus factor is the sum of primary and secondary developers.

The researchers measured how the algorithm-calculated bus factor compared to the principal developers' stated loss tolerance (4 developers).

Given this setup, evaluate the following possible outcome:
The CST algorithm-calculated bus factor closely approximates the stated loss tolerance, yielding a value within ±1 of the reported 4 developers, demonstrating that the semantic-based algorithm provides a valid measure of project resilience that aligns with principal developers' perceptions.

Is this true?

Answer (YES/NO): NO